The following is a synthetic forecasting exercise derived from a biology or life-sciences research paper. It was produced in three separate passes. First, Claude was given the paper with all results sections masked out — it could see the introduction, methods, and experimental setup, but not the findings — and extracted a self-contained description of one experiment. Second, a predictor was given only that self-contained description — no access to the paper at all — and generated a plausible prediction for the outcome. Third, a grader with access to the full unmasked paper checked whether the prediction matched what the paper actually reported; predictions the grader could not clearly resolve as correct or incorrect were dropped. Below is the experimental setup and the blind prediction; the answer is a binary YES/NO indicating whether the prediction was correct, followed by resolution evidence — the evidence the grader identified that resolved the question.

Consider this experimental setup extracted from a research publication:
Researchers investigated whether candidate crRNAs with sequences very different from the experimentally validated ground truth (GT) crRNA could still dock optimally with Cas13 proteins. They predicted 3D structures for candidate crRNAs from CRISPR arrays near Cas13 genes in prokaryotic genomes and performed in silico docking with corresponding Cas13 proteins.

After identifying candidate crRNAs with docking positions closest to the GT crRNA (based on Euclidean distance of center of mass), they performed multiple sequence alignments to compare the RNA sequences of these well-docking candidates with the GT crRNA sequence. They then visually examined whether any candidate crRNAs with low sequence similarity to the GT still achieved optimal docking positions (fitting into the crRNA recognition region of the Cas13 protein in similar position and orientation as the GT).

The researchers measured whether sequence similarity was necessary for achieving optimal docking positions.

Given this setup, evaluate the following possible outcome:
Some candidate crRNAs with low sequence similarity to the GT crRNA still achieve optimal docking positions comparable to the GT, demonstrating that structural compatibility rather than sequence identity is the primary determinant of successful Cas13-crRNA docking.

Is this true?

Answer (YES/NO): YES